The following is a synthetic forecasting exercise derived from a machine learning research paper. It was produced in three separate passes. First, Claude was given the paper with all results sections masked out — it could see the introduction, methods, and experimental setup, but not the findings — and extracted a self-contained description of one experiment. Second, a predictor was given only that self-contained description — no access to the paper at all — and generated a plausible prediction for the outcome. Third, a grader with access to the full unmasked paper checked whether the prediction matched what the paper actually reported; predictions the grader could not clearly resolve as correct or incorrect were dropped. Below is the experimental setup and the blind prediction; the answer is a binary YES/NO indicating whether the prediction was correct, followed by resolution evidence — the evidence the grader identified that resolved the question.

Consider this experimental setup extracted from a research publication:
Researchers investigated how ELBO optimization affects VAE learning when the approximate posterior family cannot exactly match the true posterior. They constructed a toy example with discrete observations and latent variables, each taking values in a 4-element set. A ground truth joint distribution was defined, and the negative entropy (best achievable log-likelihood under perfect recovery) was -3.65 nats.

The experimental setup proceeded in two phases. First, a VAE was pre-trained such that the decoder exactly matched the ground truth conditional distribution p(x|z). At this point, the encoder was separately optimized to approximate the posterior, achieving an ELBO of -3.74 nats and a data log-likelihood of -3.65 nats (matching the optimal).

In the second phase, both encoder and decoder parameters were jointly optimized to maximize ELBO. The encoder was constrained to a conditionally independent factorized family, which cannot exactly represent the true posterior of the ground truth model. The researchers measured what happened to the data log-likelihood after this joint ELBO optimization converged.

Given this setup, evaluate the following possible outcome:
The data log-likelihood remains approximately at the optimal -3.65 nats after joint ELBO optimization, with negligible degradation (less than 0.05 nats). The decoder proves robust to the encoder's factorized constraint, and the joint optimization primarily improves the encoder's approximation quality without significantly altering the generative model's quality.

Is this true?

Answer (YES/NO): NO